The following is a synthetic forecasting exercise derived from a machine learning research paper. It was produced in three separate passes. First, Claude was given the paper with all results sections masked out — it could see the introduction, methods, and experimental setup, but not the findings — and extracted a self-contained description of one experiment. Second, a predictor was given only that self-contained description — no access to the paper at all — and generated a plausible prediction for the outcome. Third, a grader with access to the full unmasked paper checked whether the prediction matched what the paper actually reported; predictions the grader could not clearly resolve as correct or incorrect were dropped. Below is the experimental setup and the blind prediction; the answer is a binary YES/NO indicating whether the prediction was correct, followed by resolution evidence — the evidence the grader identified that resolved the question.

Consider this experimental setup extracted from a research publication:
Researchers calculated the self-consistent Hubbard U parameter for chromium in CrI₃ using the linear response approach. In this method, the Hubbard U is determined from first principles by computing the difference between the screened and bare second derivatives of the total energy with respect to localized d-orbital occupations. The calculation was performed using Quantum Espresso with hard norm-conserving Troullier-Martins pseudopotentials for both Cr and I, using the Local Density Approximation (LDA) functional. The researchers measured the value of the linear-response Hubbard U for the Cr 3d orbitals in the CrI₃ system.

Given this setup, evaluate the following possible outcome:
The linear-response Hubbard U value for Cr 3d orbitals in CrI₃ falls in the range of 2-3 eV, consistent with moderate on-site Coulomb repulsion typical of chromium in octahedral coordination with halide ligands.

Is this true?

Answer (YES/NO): NO